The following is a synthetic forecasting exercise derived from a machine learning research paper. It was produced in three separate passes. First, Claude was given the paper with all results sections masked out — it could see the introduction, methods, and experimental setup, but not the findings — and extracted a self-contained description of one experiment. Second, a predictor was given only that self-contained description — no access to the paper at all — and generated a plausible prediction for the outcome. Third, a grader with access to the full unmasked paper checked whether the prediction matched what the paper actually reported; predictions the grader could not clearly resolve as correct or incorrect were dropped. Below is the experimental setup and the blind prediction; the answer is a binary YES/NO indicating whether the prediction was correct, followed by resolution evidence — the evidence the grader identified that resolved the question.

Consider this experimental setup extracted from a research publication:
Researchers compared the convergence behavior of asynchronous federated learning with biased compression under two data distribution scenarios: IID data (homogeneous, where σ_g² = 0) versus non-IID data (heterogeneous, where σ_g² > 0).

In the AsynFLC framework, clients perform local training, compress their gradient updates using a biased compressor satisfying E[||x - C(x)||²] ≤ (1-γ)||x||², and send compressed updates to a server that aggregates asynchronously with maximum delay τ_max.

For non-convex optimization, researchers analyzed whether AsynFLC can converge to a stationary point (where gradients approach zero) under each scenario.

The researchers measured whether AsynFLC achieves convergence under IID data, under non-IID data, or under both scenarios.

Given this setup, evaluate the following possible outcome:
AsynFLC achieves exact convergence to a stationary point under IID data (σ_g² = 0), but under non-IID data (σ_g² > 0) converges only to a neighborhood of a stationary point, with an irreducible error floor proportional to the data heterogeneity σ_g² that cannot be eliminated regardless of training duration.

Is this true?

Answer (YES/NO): YES